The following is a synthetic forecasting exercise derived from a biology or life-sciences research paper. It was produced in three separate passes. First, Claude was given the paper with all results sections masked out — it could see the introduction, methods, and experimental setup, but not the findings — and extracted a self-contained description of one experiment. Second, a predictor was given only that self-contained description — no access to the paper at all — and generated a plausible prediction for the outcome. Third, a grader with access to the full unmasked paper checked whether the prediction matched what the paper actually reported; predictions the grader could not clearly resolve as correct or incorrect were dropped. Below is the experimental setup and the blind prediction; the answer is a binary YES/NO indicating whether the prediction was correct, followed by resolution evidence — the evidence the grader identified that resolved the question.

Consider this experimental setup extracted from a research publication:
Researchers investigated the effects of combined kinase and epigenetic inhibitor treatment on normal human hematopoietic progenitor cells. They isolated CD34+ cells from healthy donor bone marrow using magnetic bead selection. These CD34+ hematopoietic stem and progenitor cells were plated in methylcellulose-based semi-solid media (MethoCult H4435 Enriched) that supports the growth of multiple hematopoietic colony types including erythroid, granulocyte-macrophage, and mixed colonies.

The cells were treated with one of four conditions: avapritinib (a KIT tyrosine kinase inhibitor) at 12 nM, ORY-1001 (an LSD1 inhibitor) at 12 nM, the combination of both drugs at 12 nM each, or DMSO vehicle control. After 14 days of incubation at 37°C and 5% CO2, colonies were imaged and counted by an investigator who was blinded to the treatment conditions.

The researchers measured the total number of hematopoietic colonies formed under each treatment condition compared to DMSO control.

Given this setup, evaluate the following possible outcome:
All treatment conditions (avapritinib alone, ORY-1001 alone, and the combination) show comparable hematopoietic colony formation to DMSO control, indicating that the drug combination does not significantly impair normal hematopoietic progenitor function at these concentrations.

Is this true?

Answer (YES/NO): NO